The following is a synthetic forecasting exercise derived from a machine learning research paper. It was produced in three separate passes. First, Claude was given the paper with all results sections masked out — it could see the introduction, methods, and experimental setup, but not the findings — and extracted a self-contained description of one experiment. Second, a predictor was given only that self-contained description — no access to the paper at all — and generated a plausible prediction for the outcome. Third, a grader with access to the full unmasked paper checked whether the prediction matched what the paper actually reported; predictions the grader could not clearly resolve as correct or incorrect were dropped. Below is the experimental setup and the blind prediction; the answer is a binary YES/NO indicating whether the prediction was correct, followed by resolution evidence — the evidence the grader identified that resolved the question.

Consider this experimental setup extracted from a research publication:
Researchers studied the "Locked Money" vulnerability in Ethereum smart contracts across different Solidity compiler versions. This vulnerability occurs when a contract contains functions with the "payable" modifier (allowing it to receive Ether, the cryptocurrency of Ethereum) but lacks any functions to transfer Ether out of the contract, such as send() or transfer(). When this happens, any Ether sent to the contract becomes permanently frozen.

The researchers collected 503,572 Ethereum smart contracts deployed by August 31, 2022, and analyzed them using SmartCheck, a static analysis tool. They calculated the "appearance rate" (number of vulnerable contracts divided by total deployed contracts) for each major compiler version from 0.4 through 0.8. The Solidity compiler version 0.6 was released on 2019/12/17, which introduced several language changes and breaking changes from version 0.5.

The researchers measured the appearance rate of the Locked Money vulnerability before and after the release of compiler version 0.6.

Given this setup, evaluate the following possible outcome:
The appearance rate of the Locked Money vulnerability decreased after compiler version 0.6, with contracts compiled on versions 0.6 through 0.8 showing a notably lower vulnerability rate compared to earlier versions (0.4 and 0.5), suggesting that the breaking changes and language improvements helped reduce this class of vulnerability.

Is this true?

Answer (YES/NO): YES